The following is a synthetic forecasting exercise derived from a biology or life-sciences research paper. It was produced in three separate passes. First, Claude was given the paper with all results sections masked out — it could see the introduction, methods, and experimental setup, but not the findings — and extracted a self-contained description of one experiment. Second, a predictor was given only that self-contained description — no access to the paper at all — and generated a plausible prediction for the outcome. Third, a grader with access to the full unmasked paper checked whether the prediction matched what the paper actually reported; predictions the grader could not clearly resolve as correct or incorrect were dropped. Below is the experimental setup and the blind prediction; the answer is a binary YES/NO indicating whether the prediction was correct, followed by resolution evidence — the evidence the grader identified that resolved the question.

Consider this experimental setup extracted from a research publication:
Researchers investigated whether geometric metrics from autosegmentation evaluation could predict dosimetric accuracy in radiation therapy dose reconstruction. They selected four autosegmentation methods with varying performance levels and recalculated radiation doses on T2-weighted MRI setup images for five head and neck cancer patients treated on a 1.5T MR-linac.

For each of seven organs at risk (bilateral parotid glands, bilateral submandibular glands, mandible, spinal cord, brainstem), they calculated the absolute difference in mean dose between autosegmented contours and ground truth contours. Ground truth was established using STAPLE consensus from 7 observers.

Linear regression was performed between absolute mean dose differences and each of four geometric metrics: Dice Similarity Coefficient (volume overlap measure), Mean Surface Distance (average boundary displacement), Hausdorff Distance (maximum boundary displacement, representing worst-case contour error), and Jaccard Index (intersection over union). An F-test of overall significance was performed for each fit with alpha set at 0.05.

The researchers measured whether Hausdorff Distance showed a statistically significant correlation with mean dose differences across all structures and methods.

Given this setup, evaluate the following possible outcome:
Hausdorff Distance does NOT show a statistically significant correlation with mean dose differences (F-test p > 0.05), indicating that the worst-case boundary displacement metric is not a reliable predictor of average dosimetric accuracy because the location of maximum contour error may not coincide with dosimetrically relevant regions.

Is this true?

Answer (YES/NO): NO